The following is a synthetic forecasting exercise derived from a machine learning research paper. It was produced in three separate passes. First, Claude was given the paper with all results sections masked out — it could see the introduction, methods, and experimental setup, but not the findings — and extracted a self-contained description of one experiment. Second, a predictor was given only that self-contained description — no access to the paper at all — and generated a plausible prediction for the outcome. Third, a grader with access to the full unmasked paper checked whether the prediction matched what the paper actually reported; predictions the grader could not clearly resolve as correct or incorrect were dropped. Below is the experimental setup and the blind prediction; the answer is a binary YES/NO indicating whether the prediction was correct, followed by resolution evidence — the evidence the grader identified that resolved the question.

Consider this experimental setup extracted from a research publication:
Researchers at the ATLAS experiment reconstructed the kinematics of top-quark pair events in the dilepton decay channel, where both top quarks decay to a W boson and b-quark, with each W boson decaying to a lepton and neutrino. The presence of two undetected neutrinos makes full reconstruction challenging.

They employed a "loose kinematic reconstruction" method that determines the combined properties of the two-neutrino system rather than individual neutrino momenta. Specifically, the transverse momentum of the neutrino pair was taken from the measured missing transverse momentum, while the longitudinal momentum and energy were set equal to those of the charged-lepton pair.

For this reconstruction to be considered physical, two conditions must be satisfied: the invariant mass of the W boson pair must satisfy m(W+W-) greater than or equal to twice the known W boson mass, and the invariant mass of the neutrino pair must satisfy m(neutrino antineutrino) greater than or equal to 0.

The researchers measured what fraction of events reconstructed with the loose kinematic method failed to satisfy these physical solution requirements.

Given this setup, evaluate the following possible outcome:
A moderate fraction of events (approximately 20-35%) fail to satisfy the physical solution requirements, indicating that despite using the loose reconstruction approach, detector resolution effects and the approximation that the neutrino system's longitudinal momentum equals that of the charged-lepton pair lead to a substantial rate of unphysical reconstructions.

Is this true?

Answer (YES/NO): YES